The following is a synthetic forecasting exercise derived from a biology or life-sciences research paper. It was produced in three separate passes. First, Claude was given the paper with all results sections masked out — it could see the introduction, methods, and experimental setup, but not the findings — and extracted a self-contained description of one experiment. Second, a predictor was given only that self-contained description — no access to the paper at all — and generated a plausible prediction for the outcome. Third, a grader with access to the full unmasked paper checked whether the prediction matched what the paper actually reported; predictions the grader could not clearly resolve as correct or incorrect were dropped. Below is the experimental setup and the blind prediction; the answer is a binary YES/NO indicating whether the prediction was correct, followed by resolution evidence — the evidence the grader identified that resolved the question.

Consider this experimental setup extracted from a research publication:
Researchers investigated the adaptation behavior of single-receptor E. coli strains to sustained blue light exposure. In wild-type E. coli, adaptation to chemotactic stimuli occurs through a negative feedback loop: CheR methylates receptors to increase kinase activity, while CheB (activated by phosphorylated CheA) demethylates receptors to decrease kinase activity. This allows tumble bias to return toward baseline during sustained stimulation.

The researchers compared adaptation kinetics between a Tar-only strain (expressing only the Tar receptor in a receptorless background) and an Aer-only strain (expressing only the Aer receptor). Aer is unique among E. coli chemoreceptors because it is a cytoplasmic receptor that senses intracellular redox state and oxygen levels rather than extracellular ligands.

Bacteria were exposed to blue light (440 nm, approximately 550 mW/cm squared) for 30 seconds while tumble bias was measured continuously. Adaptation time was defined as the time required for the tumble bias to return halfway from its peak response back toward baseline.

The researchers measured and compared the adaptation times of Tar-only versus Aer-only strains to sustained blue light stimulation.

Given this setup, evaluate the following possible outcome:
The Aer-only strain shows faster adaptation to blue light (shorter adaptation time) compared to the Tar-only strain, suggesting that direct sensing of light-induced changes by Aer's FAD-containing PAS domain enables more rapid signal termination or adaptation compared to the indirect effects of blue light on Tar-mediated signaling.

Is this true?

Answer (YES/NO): NO